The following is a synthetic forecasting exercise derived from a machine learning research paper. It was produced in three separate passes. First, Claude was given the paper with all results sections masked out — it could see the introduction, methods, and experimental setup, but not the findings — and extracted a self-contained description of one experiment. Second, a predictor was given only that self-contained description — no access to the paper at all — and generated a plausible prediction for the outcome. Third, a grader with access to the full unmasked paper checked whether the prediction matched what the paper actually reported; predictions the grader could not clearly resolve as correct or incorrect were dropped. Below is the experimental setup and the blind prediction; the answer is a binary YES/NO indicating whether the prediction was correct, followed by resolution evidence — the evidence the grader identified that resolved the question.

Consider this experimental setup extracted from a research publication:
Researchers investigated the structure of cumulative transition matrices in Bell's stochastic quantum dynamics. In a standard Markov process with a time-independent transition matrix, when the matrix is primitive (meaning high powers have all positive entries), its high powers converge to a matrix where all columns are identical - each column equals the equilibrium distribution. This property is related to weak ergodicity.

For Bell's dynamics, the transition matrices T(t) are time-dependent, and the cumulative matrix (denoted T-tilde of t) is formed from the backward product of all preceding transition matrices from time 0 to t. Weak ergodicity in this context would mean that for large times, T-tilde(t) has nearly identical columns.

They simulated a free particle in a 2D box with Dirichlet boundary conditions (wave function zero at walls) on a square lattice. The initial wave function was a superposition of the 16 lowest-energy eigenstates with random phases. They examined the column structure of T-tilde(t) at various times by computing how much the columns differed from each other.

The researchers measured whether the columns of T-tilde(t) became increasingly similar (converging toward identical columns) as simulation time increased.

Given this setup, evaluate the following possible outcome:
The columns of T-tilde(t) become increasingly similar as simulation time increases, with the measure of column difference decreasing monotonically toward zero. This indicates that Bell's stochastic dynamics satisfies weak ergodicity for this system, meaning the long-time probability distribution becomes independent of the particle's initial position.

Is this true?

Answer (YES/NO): YES